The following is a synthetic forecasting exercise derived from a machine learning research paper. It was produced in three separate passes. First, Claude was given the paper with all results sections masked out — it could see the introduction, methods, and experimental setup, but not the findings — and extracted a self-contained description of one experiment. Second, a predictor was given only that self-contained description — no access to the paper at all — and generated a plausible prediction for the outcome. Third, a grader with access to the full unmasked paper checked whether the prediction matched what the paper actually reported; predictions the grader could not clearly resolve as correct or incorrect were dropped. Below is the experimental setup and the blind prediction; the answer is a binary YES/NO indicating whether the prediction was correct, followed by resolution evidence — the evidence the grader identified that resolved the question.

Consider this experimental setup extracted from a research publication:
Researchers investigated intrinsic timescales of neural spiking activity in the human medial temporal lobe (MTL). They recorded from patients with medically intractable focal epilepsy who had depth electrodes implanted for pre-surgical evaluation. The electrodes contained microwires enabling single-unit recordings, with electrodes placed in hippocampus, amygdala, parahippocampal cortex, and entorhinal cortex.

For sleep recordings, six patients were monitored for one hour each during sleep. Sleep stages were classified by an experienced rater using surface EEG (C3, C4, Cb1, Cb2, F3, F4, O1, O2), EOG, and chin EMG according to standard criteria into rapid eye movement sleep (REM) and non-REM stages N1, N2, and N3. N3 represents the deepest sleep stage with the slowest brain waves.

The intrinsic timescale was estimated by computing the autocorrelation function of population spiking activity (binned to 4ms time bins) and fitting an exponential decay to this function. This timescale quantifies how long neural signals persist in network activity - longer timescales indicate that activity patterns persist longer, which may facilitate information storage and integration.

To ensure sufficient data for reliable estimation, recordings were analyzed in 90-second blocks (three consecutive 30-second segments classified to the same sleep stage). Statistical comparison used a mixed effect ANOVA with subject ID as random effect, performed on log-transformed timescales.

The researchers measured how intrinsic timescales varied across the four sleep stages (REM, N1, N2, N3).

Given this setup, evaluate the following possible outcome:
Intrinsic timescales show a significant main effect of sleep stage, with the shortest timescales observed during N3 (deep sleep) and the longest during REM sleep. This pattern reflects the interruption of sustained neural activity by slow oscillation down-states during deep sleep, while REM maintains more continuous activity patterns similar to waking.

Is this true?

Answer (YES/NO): NO